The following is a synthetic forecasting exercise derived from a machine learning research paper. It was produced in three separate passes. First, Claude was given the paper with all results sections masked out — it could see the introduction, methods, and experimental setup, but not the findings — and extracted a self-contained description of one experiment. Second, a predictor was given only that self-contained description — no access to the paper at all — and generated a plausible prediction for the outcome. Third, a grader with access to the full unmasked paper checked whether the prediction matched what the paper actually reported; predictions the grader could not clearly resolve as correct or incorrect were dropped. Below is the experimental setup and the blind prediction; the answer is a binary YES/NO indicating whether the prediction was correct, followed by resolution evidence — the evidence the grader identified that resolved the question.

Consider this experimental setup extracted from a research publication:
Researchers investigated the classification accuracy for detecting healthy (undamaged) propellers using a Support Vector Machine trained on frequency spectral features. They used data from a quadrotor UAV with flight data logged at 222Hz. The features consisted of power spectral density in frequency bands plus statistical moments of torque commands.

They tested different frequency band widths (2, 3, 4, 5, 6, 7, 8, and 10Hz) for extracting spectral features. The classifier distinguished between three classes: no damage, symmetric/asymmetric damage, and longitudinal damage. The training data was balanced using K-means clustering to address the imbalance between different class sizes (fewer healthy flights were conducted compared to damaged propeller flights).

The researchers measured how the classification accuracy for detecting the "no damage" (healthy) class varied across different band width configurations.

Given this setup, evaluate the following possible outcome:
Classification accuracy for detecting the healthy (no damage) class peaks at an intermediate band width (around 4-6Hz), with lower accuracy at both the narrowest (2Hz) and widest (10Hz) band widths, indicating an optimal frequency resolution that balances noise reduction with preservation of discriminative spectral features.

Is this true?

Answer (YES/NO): NO